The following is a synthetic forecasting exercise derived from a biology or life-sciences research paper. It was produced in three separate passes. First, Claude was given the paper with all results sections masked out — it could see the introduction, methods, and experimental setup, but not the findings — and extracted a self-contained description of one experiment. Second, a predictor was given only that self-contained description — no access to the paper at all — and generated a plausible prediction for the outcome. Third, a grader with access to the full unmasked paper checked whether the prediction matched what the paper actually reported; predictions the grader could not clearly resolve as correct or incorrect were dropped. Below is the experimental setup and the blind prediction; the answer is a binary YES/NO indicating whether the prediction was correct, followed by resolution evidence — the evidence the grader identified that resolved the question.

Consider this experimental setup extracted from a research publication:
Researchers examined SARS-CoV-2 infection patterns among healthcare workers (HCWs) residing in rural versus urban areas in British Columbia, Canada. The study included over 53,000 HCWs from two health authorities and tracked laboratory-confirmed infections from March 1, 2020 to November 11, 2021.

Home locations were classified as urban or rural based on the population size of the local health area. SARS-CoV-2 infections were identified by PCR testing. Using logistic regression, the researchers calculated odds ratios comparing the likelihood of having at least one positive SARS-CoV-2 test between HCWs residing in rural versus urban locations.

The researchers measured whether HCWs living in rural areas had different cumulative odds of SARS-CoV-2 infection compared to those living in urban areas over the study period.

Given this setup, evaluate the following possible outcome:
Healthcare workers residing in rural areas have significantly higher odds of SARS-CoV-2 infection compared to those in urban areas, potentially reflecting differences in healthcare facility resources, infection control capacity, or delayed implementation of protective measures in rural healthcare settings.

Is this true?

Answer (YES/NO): NO